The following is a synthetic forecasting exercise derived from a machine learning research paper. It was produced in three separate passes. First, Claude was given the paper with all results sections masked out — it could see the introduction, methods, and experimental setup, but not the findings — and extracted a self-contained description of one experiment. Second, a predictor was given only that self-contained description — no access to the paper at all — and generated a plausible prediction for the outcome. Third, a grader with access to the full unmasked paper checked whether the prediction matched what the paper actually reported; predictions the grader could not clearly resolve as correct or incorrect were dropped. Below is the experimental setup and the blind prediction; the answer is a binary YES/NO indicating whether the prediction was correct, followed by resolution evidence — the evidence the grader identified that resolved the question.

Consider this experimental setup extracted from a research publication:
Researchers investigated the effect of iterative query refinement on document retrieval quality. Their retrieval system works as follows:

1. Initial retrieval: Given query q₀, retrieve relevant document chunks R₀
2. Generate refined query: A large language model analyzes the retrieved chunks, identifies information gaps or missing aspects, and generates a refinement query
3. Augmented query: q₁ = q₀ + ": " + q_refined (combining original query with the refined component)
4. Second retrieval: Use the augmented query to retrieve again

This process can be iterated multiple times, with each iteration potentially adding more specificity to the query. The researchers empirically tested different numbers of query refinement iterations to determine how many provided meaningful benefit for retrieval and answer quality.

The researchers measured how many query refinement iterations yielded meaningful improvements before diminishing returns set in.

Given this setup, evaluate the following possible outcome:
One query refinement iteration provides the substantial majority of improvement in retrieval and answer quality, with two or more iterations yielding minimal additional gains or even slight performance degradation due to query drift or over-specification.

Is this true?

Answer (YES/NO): NO